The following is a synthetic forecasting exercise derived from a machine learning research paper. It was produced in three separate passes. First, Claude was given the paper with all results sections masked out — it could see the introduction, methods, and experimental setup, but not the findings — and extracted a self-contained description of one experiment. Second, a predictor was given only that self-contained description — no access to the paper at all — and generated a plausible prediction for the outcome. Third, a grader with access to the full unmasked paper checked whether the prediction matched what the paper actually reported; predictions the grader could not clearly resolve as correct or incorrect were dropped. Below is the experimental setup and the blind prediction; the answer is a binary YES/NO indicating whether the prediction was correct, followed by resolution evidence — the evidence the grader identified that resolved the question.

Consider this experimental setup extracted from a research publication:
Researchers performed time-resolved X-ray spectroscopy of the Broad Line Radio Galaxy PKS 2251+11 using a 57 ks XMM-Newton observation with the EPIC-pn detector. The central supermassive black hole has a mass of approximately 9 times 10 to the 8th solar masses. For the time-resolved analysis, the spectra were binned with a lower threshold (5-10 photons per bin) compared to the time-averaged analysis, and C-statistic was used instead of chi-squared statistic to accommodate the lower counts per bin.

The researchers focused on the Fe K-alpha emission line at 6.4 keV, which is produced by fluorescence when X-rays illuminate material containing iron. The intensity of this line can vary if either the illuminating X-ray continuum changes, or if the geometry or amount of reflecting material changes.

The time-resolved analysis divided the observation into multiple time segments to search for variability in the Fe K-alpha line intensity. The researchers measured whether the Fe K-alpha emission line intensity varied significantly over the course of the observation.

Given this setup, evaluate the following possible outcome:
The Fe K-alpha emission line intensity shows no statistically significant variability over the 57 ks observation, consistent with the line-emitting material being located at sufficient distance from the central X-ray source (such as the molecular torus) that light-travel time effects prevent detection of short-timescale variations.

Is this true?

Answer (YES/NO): NO